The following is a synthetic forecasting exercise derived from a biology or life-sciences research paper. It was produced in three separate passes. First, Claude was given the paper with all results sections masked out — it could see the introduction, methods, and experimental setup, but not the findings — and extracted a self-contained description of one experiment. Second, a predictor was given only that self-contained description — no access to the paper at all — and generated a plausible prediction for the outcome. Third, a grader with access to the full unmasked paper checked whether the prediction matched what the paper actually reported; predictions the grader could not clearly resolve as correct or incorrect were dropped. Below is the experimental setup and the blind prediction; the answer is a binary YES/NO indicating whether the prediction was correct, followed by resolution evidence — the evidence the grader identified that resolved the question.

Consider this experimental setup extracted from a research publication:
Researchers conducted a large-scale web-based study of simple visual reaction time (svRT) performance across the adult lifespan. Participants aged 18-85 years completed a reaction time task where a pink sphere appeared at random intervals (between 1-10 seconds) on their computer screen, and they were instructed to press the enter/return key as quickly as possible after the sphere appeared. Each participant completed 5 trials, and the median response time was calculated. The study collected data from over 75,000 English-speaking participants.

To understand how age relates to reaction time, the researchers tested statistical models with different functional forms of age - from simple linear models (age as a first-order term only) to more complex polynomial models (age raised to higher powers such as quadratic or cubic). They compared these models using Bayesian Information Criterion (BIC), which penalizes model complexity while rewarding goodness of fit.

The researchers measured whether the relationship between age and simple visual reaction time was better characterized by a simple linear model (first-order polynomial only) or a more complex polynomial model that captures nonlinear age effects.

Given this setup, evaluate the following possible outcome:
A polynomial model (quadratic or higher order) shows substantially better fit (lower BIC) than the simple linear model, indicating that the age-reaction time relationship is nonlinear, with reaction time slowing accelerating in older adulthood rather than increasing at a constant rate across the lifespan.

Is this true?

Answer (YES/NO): YES